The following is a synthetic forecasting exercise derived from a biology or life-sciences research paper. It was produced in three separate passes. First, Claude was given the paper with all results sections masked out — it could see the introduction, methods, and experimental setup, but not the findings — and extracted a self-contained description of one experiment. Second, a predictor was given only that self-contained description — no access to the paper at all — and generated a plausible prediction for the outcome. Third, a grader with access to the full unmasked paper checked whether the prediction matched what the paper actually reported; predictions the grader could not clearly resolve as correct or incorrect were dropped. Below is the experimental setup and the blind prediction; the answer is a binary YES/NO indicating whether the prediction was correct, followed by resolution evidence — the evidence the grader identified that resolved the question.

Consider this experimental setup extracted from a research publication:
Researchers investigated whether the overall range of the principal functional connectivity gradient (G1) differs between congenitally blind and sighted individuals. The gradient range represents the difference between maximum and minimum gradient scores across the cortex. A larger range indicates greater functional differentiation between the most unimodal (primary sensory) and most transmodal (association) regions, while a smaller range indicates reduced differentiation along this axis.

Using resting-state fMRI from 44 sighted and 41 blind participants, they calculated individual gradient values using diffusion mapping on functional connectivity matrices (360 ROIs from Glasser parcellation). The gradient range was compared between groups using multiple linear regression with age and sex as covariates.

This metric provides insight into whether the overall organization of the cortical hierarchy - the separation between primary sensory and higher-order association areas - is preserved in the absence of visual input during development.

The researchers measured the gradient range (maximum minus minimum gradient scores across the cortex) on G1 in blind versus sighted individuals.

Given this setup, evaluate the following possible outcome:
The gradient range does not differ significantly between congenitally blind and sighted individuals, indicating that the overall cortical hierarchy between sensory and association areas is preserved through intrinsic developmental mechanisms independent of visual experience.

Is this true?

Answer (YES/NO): YES